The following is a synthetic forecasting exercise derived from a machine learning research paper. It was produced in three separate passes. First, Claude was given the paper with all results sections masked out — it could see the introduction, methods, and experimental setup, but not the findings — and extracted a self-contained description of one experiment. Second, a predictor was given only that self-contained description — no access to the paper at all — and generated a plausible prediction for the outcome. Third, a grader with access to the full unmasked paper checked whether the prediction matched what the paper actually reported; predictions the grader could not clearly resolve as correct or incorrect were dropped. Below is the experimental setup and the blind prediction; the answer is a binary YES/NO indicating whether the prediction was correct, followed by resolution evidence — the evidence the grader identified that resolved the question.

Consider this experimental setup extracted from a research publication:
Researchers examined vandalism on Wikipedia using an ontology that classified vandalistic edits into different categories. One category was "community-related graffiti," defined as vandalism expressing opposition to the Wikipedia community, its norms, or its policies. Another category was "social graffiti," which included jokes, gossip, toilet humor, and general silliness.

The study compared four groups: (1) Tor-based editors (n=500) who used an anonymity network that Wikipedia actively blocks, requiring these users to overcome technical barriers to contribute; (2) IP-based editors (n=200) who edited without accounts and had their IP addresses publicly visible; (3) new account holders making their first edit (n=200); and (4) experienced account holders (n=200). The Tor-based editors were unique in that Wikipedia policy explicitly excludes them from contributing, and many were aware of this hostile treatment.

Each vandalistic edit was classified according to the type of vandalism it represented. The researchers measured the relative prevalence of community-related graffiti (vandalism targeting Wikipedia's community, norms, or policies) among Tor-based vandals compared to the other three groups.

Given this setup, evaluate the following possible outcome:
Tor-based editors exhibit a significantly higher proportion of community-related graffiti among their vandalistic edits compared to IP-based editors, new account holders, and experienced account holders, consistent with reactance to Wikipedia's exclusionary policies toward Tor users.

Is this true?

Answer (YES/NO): YES